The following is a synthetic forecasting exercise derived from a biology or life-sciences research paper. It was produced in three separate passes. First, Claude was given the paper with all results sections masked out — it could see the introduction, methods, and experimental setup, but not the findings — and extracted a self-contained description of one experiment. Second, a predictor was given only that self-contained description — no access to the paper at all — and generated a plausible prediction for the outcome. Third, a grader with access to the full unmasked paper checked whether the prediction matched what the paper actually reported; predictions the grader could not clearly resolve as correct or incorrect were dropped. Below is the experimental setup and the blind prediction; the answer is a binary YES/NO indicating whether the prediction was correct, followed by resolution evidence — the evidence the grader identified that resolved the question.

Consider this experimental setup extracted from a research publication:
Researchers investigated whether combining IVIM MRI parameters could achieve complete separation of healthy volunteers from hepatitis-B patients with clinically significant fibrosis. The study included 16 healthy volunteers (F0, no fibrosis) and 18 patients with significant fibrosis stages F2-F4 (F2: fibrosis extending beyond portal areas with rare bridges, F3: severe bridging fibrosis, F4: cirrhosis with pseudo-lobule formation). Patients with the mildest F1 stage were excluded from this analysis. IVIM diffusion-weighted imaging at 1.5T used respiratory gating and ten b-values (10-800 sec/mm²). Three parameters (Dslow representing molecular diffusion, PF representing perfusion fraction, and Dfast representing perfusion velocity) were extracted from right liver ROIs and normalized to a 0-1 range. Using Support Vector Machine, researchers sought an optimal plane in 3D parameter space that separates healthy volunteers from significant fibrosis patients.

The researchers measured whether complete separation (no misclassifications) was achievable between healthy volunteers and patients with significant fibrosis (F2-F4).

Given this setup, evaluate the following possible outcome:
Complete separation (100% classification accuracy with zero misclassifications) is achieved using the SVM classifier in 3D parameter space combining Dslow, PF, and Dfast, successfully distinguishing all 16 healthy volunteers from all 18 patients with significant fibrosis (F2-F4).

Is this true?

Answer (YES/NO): YES